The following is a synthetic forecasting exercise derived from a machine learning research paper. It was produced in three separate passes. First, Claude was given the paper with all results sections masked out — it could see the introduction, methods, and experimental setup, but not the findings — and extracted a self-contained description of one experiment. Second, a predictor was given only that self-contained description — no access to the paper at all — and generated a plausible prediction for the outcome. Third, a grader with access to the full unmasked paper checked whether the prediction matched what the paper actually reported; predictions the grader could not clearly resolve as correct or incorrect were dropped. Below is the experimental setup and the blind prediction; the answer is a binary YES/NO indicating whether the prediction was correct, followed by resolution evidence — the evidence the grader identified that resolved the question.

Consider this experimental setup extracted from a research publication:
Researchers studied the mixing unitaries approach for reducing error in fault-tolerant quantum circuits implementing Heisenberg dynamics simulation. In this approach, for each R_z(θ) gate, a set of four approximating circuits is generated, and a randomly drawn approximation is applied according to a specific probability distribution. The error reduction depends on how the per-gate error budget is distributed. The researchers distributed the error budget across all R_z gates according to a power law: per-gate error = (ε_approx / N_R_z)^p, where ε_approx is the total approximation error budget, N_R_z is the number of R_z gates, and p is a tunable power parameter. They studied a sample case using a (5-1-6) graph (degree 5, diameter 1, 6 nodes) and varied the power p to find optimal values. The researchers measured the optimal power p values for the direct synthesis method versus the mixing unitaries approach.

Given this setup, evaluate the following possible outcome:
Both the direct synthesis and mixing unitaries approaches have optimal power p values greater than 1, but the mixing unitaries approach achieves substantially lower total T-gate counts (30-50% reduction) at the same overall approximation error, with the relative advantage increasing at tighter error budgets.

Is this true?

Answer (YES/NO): NO